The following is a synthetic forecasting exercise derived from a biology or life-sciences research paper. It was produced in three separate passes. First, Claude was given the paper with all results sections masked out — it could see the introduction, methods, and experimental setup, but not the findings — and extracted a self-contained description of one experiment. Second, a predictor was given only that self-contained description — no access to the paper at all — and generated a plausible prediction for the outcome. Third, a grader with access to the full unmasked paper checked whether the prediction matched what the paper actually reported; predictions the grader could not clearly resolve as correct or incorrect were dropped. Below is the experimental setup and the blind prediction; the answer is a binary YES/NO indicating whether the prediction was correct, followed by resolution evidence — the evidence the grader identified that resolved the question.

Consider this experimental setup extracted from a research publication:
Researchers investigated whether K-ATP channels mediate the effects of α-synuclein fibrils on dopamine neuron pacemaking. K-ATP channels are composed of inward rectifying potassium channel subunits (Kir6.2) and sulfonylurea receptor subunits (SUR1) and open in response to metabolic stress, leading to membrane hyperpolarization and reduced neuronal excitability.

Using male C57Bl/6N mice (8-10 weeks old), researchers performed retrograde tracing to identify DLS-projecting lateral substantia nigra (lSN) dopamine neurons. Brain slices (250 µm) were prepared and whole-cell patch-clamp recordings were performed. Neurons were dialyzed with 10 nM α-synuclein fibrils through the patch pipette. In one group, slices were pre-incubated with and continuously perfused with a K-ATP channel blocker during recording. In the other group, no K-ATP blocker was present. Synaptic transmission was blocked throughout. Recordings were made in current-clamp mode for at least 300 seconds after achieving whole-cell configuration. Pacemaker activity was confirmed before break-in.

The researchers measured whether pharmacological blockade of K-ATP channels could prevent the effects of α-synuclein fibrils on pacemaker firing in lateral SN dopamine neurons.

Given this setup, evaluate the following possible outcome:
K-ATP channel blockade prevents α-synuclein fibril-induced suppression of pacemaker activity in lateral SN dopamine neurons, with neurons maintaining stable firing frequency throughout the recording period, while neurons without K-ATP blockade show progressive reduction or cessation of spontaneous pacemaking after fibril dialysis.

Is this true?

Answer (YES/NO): YES